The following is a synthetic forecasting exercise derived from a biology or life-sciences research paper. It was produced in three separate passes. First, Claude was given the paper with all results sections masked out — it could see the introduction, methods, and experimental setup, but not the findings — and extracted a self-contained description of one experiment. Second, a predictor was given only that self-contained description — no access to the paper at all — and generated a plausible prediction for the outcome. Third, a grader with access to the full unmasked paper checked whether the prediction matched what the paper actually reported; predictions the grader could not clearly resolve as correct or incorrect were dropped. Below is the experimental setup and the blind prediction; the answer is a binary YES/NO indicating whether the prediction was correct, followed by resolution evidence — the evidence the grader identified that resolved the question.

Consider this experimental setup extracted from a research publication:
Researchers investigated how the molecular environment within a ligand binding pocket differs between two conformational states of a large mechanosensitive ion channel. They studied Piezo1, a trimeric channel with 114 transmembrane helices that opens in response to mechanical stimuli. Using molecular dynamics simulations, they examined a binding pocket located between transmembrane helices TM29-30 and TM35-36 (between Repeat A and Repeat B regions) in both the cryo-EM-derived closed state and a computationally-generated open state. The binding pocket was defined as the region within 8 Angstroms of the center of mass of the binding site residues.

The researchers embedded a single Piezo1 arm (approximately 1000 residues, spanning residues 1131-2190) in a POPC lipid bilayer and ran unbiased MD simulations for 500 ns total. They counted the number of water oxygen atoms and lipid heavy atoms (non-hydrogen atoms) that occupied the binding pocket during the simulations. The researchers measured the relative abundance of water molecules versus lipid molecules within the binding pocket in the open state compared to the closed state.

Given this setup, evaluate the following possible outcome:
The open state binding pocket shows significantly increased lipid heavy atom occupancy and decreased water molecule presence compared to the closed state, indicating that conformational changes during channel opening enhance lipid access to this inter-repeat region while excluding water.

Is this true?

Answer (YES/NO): YES